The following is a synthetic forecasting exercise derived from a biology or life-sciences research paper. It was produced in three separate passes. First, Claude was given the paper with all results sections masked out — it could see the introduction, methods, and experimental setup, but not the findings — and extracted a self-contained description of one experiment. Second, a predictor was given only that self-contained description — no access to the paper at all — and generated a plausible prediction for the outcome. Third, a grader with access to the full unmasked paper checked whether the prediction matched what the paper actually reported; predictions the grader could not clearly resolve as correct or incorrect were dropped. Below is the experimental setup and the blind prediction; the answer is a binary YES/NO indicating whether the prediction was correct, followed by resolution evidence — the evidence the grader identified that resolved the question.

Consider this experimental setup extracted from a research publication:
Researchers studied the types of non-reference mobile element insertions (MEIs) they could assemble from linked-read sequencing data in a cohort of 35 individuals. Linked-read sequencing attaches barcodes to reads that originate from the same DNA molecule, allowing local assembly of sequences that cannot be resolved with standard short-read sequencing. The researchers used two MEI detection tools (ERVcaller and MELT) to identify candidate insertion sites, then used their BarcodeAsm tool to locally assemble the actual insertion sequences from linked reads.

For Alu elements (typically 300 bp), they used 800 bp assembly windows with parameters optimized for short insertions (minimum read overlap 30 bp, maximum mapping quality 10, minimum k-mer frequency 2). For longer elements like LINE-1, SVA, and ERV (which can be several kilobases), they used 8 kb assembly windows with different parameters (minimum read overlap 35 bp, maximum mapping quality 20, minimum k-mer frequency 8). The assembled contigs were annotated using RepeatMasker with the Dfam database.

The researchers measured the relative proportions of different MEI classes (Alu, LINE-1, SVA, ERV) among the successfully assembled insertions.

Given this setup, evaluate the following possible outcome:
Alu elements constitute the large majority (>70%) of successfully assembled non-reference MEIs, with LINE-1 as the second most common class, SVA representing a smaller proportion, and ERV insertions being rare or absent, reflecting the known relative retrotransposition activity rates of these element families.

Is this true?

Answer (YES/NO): YES